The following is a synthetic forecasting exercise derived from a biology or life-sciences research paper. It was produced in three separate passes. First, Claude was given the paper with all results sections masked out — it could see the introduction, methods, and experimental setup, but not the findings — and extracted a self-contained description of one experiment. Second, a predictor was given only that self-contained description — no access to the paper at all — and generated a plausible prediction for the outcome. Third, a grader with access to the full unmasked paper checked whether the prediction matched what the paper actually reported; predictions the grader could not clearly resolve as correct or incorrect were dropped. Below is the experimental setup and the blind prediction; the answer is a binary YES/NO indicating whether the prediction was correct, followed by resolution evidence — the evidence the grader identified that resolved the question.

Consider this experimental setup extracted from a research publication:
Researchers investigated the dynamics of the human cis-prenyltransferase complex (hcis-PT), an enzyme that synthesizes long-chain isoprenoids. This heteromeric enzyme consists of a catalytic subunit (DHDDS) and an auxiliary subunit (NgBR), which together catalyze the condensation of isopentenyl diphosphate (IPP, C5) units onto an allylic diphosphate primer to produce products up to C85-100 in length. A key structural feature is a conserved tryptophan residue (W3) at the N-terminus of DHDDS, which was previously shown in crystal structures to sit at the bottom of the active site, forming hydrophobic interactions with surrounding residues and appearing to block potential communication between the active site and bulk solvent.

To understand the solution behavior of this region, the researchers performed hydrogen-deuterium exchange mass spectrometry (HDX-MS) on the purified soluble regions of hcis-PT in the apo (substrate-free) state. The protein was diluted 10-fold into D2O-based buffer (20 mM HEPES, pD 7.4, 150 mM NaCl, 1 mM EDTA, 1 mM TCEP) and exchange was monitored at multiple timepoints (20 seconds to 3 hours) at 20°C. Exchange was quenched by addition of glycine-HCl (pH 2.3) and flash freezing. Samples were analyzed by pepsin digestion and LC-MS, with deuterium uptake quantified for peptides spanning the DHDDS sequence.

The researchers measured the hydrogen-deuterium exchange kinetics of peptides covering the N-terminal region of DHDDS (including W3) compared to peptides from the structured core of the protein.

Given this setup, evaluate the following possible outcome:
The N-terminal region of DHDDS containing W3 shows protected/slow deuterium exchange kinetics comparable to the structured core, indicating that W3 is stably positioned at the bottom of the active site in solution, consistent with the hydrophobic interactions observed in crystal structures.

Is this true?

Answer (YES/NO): NO